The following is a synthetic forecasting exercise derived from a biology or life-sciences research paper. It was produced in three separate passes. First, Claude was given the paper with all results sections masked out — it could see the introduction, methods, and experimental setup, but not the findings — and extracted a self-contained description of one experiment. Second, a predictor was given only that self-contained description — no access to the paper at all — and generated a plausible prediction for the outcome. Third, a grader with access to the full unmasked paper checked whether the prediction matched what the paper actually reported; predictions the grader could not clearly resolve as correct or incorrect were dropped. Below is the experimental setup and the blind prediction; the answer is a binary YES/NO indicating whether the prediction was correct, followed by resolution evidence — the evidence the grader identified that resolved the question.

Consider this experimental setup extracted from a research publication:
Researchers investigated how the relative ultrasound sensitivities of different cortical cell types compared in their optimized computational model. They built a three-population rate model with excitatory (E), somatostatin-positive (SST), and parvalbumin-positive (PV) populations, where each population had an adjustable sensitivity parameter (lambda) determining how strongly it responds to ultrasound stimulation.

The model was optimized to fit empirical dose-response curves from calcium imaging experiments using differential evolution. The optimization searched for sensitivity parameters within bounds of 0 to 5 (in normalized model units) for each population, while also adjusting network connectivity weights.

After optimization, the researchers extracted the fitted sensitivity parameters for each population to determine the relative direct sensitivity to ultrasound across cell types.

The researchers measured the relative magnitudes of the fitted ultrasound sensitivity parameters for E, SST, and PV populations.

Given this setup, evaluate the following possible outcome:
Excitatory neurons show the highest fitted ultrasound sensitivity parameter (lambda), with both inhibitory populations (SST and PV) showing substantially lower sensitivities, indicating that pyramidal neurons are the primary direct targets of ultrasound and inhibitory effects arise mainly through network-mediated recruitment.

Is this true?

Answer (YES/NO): NO